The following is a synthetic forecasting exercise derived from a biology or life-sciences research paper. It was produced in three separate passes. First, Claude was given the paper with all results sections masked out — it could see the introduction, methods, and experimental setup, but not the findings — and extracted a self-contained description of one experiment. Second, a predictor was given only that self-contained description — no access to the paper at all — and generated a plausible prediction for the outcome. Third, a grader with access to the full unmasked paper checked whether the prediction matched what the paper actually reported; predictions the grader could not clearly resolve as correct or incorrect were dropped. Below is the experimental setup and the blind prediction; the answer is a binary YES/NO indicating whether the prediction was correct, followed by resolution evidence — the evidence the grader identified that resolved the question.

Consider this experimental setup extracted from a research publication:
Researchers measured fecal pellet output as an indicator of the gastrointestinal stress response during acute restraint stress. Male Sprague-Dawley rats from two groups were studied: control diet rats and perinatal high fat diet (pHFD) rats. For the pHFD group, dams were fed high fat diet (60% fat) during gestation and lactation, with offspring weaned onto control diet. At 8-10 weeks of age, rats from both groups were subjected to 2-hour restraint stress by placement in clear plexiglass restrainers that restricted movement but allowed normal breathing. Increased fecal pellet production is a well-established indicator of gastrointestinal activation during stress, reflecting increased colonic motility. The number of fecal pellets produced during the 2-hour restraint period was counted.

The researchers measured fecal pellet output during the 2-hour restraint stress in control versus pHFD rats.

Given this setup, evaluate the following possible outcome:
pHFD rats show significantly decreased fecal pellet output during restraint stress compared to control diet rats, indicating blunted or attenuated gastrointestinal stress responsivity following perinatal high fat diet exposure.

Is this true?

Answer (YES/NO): NO